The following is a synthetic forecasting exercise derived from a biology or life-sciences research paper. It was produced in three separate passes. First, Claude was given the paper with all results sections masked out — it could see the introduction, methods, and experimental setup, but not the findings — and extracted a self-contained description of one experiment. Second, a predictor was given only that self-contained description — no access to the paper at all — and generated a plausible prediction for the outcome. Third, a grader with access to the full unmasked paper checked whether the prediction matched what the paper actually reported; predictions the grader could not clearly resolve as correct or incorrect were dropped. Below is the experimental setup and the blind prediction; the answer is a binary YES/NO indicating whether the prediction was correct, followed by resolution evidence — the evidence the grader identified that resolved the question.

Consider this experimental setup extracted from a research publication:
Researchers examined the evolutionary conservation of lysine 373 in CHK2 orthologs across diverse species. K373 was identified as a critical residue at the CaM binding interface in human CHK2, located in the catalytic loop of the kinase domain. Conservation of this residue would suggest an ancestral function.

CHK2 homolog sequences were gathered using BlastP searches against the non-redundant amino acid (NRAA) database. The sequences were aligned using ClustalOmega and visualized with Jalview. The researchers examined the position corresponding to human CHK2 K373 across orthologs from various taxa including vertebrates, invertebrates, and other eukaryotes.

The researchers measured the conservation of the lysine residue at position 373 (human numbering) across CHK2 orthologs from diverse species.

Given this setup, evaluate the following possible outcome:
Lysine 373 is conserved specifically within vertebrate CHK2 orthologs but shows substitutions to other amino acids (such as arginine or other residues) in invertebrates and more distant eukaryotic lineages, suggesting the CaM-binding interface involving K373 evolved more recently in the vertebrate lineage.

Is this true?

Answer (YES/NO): NO